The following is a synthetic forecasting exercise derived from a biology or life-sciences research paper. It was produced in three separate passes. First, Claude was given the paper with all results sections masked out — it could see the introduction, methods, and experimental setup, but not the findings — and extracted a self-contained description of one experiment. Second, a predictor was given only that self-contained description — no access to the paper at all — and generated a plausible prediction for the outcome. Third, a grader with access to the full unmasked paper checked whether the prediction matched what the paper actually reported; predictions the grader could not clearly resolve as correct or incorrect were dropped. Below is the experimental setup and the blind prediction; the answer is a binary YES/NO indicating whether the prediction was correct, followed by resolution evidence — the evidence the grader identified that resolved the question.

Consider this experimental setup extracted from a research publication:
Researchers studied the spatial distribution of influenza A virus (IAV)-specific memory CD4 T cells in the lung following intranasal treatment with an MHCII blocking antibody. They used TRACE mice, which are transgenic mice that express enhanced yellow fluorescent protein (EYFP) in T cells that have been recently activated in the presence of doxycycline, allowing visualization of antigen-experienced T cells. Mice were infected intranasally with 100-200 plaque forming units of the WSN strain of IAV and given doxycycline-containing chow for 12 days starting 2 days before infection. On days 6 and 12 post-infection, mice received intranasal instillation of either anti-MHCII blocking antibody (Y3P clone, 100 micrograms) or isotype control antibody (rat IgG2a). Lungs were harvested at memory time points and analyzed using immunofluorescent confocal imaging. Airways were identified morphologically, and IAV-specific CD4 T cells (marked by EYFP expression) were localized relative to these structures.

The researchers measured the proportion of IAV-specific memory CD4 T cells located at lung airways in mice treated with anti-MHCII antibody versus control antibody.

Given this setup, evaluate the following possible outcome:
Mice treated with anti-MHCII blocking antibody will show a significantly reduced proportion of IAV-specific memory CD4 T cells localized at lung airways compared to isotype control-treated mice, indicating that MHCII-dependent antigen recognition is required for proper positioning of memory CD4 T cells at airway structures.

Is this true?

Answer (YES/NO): NO